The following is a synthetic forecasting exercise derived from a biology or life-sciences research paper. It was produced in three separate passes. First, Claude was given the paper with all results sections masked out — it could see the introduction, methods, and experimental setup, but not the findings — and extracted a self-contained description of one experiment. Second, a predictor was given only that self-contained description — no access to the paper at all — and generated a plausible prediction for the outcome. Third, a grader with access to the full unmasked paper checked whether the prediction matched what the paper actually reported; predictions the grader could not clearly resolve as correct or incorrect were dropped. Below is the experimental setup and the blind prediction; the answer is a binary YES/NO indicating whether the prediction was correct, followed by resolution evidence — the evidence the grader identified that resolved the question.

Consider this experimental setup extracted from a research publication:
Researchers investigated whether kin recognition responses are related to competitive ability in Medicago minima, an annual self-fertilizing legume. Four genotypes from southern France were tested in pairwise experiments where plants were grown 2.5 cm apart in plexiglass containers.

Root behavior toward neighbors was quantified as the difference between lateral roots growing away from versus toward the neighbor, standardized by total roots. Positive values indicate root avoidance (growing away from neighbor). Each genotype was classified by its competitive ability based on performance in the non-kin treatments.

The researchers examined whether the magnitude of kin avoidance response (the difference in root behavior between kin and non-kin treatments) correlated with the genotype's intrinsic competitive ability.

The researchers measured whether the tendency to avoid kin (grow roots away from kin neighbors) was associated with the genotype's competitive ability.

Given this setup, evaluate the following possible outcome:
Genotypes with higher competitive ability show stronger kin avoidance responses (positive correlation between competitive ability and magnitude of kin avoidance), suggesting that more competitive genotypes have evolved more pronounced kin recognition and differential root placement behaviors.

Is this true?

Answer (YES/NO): YES